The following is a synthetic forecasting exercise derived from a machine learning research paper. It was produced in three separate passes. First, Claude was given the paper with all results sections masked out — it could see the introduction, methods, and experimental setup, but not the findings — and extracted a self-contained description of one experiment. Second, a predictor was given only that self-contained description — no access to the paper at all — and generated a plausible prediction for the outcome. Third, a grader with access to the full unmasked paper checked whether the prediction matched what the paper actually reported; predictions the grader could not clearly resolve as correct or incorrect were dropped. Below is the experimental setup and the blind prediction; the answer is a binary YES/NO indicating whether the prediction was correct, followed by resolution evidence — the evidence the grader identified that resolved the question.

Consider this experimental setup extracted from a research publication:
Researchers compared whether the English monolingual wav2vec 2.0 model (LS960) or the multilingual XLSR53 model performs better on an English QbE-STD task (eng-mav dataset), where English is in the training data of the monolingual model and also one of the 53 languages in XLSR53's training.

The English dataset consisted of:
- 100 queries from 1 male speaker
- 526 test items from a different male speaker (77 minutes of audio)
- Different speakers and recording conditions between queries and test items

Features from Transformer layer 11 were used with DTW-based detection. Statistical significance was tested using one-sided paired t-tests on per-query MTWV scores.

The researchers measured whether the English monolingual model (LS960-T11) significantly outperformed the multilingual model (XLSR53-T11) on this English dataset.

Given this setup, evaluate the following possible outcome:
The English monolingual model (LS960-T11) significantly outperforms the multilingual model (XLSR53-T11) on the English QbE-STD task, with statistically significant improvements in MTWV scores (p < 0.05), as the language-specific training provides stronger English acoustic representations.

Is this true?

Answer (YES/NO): YES